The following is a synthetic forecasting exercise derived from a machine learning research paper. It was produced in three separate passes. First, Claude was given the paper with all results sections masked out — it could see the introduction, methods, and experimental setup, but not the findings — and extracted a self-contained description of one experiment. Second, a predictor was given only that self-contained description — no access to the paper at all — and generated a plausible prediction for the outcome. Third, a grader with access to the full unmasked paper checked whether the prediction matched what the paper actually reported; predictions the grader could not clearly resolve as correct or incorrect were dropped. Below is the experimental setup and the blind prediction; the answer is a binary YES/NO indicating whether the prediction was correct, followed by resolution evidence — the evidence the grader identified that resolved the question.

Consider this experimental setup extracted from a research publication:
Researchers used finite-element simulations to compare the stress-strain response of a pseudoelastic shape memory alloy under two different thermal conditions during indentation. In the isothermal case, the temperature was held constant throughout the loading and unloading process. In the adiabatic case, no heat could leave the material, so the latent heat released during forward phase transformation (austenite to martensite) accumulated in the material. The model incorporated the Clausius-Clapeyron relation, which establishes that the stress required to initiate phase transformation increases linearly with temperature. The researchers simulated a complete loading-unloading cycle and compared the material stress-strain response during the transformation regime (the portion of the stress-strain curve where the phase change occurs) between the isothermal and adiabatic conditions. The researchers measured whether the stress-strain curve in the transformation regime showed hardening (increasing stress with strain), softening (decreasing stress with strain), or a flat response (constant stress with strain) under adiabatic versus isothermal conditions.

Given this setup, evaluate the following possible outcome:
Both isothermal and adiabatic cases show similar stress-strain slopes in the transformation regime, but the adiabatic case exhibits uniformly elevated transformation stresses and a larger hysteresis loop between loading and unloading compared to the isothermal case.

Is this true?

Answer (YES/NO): NO